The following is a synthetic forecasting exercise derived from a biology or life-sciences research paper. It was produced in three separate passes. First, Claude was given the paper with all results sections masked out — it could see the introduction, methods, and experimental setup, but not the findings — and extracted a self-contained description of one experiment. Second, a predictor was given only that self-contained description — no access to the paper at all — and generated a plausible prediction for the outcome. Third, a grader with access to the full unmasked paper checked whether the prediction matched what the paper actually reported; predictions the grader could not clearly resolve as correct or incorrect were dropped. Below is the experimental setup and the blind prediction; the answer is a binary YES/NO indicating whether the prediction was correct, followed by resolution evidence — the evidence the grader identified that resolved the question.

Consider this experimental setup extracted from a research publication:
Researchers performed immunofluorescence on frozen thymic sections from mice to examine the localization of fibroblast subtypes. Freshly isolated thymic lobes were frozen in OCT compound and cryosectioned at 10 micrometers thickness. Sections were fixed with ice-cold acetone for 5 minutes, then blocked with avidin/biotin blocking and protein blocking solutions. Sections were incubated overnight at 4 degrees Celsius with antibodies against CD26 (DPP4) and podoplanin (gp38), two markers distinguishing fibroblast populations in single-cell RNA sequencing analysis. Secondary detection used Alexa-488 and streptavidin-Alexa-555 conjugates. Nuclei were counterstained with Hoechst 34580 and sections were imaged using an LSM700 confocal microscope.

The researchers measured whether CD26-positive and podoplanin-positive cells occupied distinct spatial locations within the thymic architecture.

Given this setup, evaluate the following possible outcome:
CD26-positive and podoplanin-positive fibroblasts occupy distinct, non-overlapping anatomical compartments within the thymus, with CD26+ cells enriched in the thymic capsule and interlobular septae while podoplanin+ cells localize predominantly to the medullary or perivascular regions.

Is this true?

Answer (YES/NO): NO